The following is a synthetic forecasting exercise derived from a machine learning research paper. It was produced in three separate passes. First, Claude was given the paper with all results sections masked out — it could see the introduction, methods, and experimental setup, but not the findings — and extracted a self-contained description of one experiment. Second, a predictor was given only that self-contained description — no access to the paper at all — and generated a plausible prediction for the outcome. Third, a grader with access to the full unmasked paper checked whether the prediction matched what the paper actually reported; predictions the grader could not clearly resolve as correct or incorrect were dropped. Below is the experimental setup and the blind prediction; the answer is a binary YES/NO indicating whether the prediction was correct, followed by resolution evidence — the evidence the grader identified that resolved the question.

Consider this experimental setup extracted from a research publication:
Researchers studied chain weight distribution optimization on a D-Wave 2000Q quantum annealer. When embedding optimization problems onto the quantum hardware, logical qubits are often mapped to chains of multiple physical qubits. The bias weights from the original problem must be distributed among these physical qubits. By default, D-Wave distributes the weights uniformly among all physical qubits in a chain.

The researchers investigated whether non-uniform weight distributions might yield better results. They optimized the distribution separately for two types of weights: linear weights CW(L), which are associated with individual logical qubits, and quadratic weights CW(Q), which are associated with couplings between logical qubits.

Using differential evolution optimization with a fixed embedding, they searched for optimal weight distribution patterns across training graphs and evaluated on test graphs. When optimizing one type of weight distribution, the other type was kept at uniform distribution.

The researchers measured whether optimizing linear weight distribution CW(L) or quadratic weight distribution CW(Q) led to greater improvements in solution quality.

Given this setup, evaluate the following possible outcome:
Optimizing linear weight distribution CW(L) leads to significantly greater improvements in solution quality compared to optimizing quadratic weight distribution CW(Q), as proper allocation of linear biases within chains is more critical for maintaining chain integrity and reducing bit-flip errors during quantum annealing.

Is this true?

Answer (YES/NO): NO